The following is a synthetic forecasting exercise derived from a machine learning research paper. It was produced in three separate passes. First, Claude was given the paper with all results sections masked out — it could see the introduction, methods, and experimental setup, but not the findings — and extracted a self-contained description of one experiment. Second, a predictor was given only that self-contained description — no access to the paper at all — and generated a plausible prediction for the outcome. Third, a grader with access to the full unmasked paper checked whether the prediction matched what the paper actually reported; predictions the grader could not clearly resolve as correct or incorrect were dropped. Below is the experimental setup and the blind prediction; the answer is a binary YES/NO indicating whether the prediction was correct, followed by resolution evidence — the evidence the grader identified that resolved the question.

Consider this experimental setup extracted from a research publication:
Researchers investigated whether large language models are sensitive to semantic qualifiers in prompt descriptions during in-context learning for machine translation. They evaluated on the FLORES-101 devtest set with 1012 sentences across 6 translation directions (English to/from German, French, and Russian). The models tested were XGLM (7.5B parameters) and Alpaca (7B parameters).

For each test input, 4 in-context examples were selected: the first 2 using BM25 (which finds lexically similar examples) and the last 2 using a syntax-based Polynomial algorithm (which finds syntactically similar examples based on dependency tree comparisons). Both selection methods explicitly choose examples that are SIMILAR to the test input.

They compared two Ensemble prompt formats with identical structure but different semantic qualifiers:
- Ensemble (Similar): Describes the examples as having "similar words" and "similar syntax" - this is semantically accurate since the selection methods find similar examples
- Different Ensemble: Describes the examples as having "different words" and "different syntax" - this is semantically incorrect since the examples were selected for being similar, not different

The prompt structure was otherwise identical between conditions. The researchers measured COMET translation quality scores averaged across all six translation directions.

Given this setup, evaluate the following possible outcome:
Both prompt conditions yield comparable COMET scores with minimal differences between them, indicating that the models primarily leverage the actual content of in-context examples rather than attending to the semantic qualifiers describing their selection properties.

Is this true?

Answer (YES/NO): NO